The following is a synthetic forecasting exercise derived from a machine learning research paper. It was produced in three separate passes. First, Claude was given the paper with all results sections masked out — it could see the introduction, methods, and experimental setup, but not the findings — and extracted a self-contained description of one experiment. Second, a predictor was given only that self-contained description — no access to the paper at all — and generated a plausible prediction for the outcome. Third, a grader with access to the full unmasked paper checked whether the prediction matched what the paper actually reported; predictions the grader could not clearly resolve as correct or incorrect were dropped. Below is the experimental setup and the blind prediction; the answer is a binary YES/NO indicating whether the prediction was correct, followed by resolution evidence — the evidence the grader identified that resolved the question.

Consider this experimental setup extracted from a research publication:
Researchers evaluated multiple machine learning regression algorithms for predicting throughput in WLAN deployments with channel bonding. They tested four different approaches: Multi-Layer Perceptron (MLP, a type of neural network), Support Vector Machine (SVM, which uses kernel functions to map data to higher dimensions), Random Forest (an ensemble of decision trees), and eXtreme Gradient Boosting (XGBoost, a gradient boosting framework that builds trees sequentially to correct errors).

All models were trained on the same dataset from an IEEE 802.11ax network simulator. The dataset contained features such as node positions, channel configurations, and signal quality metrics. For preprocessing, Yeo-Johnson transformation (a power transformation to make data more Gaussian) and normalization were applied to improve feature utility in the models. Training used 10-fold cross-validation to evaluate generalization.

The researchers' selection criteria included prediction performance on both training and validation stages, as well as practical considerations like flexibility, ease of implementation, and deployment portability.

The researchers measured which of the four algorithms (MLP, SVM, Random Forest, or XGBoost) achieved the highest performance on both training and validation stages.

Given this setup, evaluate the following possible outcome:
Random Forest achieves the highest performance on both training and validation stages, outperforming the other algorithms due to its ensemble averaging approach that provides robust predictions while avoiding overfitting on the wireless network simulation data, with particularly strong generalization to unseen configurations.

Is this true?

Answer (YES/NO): NO